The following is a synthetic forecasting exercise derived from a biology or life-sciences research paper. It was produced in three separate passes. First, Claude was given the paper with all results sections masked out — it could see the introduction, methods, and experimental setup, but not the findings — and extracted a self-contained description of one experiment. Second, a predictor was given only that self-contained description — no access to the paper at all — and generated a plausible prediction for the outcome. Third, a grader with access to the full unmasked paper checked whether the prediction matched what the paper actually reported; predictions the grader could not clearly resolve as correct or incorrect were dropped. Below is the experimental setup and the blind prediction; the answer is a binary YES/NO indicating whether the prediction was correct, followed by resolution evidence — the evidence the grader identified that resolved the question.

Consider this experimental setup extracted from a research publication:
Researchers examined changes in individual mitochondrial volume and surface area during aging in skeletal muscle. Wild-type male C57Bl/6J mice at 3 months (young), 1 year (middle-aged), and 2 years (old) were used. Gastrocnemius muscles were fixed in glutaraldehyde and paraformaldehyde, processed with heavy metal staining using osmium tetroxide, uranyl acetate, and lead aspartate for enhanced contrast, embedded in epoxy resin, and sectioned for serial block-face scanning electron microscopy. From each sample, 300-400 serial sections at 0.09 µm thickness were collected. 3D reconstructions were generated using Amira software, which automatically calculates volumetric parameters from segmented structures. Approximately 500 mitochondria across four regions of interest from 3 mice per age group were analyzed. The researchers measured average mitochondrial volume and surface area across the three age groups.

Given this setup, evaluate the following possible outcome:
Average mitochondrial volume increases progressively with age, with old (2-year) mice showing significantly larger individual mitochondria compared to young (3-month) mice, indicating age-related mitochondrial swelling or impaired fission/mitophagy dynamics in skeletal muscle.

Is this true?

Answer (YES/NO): NO